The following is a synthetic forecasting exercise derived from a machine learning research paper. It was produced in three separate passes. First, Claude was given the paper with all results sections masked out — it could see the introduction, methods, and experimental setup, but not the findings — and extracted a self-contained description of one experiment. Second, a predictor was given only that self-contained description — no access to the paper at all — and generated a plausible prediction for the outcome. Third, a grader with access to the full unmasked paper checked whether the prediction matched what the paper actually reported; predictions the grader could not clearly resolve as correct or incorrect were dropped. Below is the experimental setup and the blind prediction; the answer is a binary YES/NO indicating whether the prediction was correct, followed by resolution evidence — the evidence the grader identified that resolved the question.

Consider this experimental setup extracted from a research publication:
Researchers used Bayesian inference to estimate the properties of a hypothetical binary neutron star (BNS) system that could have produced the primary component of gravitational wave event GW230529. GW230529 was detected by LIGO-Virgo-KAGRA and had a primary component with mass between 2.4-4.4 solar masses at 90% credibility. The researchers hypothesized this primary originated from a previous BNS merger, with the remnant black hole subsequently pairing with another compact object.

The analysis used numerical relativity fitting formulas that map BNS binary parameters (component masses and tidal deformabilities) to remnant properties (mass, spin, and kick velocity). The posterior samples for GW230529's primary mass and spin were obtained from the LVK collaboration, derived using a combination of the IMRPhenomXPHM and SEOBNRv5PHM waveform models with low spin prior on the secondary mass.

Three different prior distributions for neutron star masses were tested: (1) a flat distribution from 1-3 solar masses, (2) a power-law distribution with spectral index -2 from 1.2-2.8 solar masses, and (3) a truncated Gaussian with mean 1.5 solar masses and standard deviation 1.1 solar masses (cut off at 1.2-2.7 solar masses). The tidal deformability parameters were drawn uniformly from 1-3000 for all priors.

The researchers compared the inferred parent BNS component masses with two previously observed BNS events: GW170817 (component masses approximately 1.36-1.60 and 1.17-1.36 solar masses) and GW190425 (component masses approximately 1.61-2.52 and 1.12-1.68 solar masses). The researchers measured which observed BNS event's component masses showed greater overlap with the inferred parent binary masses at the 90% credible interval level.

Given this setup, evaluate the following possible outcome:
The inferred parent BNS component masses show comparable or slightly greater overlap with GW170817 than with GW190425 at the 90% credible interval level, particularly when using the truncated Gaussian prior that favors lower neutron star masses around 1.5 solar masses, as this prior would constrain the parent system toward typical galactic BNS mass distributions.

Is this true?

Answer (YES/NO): NO